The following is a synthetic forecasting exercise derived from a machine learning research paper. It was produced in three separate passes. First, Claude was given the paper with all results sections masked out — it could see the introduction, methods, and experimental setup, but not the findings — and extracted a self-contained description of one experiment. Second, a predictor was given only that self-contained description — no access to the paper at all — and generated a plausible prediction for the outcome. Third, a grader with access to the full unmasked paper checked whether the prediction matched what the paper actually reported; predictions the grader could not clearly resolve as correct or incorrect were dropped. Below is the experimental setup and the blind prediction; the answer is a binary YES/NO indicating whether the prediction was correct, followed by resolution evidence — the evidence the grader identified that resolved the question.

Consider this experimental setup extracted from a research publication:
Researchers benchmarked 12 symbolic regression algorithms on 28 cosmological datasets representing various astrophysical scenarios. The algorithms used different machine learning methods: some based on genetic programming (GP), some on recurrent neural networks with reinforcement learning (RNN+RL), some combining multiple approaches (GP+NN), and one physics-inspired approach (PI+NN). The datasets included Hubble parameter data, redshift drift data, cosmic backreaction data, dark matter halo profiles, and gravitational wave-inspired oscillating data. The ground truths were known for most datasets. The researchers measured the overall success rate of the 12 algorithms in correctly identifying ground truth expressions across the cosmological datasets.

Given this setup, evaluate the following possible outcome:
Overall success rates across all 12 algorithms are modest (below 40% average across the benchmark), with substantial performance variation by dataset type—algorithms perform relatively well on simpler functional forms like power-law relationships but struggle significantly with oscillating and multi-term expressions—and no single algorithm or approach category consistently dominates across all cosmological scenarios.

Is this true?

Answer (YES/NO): YES